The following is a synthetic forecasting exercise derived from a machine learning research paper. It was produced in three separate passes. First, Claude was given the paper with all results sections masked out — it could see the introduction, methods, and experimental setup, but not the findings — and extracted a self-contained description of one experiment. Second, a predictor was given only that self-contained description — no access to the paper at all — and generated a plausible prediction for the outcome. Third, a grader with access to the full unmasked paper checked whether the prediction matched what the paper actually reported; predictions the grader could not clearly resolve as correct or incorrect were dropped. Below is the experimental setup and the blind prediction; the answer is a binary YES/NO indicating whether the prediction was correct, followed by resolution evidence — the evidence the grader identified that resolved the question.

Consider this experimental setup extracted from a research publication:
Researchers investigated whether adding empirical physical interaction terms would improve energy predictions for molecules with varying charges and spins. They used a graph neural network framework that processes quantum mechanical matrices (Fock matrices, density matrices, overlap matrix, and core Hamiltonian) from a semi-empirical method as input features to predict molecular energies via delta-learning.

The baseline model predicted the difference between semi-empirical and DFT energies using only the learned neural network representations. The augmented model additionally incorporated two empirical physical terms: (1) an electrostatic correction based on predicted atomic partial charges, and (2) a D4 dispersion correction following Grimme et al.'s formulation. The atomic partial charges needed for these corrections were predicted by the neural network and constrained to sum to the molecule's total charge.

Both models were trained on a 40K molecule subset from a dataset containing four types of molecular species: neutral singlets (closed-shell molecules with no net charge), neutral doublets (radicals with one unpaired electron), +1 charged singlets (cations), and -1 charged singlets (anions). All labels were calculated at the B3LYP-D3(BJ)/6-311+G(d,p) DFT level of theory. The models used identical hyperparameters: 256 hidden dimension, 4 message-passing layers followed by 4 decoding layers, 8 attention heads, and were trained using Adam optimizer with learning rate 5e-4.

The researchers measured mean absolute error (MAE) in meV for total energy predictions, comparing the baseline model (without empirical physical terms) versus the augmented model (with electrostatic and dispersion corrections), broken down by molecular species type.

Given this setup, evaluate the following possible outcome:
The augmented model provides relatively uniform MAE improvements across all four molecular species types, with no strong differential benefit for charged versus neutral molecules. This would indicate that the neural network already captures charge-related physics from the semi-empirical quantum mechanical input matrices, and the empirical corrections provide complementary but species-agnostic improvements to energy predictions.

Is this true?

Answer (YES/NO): NO